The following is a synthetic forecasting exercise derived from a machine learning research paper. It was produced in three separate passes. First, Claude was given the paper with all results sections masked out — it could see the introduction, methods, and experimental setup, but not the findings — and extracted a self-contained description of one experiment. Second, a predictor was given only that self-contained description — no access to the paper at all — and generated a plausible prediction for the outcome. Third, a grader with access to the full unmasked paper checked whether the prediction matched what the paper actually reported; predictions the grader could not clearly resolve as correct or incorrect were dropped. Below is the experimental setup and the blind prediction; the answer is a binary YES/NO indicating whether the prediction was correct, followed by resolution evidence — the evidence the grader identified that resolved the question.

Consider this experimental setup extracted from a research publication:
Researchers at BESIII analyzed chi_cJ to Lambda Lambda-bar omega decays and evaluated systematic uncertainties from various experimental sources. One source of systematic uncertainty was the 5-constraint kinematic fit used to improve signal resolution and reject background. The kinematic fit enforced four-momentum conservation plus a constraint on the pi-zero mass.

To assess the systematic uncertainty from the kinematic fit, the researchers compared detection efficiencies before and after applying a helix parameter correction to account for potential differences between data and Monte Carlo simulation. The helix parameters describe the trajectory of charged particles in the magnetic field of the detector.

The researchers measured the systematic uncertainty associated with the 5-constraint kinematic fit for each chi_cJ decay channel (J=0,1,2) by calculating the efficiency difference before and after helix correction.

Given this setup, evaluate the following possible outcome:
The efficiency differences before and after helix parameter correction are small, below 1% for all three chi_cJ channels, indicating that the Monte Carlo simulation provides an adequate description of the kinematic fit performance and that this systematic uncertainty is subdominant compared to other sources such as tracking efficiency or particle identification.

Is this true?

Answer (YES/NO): NO